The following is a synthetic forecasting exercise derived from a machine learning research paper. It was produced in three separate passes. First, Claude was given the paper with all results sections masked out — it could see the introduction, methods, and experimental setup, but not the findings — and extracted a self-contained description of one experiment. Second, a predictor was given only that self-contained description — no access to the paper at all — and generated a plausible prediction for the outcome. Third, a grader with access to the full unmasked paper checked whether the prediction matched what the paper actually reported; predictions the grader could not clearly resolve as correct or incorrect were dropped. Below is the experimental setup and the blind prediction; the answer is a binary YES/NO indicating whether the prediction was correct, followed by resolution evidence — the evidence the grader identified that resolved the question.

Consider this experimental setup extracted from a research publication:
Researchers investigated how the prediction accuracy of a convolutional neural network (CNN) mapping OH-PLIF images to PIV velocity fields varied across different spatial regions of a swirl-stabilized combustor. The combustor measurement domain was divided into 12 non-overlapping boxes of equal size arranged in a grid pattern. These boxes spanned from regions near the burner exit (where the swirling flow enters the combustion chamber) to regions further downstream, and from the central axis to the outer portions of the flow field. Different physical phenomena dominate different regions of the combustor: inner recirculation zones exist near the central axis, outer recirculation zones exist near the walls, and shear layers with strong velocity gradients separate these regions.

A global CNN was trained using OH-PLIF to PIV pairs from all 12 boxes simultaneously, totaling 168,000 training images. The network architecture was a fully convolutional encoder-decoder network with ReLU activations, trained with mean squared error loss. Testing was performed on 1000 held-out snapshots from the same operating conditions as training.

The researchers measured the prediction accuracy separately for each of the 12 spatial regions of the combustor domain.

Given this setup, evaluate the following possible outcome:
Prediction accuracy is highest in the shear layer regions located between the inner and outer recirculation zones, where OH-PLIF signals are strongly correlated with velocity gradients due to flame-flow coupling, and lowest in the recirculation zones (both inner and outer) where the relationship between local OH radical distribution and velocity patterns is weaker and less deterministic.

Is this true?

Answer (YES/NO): NO